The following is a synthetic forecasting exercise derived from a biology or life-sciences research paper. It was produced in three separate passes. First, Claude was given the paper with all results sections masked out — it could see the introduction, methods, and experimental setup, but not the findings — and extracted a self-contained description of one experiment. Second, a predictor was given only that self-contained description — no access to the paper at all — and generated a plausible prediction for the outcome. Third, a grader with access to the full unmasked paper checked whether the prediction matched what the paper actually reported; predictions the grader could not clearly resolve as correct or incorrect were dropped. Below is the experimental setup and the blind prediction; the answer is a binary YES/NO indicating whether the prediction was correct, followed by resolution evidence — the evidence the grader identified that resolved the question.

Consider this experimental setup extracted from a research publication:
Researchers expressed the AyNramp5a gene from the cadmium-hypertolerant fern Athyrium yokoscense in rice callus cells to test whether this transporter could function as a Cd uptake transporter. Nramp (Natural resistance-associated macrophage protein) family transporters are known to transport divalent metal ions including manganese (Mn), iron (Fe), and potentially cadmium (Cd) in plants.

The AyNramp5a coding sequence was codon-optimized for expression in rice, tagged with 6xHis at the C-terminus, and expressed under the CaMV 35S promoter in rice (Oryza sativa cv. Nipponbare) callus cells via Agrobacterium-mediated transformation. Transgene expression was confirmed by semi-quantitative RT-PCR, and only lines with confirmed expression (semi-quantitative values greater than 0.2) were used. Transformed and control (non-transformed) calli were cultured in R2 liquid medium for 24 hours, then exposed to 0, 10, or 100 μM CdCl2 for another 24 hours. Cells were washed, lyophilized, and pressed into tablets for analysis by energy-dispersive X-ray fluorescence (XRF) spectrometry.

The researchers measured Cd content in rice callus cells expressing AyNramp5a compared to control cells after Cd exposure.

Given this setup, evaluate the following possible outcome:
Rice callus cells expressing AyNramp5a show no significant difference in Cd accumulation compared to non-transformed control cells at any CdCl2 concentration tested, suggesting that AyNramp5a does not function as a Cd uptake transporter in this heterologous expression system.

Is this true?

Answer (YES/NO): NO